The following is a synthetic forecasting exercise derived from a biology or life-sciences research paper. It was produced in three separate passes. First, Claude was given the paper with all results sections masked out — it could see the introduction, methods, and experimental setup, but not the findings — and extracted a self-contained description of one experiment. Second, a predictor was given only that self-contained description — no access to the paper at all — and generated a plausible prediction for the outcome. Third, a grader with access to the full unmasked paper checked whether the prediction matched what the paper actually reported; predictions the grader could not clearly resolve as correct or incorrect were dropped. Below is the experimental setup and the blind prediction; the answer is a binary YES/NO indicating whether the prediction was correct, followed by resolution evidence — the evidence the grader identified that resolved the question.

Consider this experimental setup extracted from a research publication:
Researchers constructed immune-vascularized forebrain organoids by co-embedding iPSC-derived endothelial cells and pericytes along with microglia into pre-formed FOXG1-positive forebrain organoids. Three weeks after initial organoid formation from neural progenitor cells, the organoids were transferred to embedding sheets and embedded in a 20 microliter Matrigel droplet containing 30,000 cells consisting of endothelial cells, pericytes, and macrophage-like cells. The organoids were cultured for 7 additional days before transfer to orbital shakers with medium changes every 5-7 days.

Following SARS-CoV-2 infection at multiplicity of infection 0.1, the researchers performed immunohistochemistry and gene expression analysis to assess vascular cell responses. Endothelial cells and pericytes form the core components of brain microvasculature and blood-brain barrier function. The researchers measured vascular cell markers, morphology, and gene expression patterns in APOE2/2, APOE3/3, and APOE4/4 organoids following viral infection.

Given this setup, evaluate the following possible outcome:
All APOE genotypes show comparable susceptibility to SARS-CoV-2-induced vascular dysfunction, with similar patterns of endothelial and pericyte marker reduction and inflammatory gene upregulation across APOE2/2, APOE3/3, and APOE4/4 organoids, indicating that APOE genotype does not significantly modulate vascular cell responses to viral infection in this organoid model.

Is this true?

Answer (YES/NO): NO